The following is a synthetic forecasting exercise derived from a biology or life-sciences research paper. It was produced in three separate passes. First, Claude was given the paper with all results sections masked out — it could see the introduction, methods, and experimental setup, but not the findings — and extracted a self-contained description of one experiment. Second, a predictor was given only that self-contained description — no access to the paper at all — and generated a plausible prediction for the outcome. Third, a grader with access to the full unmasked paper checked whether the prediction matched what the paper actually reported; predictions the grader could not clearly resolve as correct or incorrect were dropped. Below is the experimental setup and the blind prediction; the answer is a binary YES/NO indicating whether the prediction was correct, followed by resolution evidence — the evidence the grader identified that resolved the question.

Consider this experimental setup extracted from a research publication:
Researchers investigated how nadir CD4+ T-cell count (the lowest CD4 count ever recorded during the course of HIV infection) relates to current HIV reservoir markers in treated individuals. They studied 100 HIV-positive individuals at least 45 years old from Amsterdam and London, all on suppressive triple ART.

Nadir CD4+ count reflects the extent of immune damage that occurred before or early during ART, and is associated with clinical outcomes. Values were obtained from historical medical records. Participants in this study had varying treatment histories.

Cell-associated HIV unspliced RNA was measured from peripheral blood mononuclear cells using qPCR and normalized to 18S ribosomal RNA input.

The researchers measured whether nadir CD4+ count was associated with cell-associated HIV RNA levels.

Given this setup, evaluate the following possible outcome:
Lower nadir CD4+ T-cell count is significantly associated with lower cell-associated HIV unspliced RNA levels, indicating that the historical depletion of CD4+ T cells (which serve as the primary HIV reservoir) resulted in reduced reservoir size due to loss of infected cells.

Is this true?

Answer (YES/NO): NO